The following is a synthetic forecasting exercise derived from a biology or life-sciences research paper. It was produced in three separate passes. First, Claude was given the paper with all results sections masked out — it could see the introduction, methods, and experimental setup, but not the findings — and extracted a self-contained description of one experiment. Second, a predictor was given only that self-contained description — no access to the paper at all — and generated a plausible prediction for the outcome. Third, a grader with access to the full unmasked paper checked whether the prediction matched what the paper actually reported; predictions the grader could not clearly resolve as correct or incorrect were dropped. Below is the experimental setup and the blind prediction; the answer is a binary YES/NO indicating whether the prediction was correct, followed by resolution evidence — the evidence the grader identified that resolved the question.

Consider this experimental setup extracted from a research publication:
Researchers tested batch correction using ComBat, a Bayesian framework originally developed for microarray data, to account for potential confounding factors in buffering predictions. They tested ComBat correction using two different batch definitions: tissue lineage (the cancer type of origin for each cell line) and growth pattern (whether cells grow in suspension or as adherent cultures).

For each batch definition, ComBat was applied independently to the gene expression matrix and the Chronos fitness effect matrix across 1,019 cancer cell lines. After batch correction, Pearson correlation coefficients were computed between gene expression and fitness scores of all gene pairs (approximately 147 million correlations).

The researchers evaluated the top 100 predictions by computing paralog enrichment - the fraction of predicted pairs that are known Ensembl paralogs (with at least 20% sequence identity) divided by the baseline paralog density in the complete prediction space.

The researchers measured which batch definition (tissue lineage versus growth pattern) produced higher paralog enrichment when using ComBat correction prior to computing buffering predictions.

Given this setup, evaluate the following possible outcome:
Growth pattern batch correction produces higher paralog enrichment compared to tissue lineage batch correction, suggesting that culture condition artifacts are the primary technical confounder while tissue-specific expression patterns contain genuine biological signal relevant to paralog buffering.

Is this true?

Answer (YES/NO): NO